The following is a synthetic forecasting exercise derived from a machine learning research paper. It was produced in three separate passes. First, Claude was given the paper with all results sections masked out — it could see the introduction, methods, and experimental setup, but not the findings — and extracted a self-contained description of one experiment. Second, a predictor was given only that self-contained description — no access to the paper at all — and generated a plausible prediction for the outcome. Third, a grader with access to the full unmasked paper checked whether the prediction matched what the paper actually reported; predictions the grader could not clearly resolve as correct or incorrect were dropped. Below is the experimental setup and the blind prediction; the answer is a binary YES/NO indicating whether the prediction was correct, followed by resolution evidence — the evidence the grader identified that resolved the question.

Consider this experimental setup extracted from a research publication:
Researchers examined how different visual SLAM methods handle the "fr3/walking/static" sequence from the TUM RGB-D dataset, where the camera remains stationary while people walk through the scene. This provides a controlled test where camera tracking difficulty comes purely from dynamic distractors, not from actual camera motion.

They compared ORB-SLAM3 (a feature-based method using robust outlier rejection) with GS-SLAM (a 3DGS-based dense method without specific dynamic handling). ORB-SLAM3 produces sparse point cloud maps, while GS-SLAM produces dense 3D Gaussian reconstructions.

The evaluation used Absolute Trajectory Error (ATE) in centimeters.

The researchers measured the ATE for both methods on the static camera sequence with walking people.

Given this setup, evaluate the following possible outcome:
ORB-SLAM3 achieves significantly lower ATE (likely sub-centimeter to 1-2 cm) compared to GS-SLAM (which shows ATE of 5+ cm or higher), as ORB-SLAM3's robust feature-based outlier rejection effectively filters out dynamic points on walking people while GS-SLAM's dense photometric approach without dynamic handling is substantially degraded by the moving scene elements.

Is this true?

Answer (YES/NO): YES